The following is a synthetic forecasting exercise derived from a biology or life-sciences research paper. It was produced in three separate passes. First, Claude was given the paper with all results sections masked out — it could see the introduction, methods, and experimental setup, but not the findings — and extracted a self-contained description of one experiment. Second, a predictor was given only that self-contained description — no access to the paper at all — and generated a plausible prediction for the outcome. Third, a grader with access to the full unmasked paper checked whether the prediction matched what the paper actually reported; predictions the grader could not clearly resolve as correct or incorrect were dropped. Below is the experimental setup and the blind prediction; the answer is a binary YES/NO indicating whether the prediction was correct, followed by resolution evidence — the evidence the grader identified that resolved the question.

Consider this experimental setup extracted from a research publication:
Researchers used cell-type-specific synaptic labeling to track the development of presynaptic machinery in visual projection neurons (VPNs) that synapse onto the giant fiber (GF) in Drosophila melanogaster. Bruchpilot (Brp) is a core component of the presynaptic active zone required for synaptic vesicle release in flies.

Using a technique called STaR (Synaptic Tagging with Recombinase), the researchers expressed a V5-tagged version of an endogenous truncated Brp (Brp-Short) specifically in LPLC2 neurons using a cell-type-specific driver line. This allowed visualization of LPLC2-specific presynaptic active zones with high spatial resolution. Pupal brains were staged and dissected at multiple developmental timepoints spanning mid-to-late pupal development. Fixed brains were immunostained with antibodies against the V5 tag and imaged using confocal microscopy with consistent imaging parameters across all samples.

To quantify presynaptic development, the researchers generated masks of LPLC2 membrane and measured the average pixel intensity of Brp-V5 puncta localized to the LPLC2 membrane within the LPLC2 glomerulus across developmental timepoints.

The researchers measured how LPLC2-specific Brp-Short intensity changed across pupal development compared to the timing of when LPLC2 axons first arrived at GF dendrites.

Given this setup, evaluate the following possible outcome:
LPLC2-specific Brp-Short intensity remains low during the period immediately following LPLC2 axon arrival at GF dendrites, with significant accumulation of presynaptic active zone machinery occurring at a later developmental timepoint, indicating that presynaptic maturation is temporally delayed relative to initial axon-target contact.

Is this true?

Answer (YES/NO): YES